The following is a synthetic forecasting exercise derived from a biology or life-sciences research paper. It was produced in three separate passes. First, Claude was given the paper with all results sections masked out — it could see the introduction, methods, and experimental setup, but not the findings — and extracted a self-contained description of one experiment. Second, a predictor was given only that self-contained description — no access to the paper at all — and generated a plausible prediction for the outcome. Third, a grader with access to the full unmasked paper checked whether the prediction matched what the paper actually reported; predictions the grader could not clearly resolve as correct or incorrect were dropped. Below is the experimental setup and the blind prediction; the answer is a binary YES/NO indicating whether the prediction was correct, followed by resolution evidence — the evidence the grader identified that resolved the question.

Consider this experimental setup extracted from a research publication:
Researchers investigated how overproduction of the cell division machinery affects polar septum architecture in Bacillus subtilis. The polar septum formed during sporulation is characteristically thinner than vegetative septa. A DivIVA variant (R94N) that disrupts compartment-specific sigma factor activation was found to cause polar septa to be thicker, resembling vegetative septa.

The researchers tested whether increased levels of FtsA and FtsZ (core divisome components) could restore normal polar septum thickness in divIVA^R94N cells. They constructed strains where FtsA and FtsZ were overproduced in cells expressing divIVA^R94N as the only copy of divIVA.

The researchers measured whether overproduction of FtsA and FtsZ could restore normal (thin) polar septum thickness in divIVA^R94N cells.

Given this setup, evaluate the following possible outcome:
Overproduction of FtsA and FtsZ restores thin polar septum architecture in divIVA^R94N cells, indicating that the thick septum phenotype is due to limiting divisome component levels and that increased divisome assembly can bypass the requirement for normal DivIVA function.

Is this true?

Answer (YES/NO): NO